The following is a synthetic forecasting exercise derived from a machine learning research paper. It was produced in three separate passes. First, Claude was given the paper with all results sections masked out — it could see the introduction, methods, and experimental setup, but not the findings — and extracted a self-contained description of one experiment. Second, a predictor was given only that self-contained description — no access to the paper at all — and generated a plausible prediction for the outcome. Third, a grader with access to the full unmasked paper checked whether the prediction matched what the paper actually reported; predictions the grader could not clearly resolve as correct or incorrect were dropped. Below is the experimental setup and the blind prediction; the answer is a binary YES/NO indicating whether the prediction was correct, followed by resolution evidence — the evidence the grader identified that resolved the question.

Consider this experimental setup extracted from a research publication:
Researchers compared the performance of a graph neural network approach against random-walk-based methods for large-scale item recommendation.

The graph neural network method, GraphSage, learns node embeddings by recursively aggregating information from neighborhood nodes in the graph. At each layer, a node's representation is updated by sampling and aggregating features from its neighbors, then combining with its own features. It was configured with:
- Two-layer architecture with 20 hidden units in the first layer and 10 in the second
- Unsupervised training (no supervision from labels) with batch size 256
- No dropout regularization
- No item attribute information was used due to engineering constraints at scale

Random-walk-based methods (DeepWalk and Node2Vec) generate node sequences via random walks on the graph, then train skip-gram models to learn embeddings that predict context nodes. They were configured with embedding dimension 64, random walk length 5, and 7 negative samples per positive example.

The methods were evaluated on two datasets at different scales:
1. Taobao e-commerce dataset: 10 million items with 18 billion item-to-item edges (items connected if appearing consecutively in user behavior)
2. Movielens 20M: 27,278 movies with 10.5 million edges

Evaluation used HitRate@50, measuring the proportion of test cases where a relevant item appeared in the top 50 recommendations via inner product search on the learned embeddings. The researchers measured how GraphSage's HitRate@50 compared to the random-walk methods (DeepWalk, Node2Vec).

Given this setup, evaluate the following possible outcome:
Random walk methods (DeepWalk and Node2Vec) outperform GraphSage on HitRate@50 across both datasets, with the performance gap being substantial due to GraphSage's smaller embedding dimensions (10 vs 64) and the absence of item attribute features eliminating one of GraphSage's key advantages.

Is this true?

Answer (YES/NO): NO